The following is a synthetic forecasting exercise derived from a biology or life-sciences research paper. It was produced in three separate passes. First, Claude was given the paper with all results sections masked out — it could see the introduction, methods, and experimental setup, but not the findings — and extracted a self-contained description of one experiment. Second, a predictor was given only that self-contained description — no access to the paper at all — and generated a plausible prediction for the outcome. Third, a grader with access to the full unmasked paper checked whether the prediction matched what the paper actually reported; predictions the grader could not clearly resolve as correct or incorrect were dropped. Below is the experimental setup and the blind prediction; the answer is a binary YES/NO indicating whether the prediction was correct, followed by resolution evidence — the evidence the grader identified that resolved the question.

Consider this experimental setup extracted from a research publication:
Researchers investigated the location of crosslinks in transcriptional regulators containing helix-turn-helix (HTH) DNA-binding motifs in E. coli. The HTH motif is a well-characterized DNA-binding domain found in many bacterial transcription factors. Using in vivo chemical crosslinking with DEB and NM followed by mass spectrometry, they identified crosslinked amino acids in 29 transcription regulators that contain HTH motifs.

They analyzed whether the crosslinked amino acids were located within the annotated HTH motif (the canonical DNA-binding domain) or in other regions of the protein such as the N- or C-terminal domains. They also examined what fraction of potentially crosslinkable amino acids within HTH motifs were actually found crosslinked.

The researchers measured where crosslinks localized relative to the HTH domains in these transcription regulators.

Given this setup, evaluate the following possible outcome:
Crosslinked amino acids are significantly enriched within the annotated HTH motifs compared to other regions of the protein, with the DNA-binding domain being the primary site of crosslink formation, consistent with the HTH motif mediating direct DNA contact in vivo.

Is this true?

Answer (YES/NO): NO